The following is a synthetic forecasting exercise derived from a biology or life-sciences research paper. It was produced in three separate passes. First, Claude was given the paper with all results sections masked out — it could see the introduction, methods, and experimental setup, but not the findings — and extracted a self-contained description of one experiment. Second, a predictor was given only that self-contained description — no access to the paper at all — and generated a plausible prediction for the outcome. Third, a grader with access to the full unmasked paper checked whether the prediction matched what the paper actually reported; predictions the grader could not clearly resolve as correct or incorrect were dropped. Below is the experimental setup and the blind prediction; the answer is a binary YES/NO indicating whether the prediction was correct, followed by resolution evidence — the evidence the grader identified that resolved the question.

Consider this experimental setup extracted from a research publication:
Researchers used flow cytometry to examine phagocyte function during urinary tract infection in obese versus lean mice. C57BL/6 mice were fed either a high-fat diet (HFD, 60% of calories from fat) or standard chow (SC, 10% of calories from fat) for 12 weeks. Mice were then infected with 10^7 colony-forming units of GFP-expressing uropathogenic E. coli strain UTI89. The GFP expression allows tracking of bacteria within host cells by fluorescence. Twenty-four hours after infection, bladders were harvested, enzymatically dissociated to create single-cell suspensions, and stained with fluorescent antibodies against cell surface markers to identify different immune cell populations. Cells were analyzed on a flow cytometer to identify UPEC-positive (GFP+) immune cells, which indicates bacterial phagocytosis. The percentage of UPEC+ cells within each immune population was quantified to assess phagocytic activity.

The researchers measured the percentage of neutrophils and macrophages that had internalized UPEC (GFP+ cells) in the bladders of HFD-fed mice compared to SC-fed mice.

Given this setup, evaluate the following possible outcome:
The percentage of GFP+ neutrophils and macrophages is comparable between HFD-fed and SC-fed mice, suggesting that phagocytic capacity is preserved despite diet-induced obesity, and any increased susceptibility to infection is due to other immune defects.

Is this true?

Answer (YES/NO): NO